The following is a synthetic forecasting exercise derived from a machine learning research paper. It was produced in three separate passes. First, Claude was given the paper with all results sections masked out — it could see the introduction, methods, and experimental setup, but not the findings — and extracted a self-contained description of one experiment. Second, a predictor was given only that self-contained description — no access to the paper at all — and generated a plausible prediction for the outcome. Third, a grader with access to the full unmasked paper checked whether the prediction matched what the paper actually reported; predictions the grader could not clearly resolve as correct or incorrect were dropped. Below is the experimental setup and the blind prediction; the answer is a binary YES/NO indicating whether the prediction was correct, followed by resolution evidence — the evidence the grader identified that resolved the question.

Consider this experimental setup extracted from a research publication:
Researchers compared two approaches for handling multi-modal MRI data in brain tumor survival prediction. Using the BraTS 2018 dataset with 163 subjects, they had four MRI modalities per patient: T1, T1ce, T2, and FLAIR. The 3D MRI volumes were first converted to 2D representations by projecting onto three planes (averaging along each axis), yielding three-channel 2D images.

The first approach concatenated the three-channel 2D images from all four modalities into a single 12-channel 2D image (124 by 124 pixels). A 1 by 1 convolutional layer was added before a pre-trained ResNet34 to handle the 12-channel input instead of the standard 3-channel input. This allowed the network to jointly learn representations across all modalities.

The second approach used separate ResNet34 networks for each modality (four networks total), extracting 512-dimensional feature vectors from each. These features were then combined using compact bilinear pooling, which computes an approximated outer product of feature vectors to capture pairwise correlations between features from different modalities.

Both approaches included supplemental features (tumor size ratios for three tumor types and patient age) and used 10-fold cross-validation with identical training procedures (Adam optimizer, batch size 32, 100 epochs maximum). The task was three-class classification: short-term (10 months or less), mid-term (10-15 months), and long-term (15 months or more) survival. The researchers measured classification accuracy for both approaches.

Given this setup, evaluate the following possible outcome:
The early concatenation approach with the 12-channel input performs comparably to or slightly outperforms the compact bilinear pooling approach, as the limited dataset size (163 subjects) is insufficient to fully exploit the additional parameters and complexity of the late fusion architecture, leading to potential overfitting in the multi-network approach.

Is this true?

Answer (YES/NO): YES